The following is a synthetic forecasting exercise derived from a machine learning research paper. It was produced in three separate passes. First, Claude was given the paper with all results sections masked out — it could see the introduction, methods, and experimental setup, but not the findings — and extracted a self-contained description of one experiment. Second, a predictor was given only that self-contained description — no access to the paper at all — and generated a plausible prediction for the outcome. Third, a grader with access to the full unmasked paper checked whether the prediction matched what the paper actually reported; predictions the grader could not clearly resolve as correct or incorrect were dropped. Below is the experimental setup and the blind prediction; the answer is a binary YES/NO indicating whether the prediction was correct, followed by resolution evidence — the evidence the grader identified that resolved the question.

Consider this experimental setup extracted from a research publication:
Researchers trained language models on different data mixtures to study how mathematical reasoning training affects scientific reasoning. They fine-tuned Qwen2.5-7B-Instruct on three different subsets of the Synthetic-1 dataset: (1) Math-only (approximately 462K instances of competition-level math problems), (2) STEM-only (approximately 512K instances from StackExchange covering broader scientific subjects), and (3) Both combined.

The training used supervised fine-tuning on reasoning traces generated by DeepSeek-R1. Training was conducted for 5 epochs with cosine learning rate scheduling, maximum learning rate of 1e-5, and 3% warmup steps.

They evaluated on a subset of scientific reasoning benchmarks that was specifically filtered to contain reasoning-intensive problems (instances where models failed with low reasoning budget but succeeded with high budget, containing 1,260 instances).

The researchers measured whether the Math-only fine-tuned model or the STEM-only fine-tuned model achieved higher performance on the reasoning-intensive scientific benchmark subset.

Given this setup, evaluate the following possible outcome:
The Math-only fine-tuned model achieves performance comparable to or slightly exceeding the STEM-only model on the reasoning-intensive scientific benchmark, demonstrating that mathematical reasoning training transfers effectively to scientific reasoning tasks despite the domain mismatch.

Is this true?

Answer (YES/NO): YES